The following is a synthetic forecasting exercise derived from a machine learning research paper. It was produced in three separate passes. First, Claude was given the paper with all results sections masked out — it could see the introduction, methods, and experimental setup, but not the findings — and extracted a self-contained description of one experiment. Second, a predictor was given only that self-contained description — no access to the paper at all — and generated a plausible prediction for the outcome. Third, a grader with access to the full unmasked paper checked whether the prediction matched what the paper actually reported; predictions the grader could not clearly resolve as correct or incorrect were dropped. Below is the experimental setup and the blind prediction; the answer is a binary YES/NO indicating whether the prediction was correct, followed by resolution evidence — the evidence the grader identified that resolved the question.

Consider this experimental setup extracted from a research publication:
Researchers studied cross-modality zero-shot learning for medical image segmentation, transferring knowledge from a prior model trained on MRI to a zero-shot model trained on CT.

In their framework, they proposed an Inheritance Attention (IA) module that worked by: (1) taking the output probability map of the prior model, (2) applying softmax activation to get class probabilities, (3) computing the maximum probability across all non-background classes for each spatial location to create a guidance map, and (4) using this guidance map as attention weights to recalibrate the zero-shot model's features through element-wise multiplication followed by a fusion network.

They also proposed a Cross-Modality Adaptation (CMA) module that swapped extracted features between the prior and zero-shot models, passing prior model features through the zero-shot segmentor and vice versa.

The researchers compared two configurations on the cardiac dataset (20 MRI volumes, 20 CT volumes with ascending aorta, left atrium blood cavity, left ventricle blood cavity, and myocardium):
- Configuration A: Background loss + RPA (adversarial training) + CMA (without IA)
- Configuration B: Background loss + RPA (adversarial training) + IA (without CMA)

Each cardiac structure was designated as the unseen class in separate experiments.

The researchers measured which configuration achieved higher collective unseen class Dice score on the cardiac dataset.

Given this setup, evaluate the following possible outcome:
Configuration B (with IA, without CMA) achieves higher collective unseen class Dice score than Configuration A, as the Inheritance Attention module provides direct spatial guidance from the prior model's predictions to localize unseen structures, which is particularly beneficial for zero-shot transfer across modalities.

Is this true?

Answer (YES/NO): YES